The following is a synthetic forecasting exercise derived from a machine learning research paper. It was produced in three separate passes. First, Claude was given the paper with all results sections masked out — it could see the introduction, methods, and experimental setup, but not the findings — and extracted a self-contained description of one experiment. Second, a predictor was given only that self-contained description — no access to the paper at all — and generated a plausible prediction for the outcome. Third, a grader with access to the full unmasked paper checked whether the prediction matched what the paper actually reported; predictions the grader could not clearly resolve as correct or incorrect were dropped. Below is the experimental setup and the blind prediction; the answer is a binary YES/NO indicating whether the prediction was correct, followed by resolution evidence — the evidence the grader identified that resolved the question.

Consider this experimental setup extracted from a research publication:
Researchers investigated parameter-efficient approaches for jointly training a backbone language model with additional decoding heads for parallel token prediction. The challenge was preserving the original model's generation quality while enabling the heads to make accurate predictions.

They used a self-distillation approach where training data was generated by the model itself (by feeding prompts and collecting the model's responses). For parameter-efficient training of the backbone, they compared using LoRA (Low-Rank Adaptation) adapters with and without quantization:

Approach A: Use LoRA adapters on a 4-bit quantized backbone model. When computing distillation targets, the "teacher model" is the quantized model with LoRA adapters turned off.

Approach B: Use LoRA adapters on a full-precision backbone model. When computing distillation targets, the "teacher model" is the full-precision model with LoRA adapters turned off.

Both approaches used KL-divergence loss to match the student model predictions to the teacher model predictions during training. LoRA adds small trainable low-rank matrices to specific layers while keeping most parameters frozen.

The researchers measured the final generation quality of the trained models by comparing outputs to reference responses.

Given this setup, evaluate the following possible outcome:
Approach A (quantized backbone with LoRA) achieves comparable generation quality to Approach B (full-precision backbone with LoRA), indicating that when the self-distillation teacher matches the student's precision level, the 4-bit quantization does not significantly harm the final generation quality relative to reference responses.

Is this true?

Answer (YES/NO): NO